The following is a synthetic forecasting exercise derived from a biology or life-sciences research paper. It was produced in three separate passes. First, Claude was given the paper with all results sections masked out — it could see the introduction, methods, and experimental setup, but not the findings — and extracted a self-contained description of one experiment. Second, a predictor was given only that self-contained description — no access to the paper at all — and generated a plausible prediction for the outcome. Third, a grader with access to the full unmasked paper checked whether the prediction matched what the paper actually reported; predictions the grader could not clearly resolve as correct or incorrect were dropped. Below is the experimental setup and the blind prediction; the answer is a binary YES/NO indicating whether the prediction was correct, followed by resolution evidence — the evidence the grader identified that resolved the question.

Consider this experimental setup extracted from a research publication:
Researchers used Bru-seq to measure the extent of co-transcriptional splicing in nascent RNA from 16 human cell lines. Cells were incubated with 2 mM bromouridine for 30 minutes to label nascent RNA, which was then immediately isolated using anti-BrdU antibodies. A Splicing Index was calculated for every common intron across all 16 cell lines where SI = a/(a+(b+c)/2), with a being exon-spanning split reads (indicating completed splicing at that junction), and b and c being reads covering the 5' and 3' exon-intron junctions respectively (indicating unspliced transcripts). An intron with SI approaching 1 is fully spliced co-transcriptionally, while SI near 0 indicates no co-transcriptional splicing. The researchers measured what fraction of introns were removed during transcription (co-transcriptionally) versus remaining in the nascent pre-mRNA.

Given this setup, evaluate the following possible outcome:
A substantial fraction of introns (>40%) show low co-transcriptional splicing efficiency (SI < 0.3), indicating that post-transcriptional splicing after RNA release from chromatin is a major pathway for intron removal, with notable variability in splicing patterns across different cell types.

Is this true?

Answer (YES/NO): NO